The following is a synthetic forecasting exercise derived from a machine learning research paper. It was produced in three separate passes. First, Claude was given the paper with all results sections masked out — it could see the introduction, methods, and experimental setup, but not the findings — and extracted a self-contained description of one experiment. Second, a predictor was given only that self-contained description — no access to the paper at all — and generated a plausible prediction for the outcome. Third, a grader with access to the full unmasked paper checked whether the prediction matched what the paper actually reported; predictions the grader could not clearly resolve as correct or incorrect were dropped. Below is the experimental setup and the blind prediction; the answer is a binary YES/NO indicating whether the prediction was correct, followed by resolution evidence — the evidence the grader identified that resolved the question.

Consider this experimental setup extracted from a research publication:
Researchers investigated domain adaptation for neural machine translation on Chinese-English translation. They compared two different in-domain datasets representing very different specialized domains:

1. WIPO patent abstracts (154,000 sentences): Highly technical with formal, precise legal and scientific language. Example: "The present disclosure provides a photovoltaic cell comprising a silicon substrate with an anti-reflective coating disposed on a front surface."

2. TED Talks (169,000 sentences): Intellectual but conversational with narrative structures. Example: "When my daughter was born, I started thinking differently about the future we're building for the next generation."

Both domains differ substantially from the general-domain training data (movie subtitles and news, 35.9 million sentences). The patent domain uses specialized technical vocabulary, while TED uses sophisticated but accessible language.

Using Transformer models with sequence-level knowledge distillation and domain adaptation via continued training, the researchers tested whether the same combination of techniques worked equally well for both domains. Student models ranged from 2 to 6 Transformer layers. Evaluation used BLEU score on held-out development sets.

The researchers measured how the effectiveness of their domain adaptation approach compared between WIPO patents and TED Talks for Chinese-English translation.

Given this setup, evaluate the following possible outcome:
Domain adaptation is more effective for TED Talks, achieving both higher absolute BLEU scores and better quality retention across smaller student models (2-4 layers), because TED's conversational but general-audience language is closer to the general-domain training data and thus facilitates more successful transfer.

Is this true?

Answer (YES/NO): NO